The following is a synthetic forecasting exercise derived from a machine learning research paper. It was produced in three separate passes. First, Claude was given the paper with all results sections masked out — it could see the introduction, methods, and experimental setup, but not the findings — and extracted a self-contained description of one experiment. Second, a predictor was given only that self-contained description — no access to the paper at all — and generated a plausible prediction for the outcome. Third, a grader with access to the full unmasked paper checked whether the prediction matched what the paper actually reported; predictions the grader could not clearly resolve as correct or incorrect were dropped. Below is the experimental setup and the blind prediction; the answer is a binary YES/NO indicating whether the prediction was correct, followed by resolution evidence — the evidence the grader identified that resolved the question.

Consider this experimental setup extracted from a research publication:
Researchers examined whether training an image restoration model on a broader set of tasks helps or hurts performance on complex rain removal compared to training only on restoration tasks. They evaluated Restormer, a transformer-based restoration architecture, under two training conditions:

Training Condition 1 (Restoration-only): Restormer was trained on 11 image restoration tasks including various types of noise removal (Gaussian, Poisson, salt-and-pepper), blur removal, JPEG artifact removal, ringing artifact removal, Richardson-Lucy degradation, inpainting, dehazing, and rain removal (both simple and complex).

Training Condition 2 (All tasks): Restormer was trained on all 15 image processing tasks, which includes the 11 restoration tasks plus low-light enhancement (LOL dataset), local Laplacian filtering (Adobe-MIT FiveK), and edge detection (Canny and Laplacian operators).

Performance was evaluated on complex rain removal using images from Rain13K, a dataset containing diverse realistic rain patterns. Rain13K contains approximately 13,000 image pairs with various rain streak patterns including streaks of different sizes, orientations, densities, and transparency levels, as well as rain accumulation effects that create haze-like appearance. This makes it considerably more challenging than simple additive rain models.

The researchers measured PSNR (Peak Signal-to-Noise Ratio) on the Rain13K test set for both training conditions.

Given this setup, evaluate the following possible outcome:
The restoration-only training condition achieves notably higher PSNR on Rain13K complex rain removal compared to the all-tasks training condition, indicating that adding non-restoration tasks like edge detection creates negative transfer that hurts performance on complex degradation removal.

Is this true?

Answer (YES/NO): YES